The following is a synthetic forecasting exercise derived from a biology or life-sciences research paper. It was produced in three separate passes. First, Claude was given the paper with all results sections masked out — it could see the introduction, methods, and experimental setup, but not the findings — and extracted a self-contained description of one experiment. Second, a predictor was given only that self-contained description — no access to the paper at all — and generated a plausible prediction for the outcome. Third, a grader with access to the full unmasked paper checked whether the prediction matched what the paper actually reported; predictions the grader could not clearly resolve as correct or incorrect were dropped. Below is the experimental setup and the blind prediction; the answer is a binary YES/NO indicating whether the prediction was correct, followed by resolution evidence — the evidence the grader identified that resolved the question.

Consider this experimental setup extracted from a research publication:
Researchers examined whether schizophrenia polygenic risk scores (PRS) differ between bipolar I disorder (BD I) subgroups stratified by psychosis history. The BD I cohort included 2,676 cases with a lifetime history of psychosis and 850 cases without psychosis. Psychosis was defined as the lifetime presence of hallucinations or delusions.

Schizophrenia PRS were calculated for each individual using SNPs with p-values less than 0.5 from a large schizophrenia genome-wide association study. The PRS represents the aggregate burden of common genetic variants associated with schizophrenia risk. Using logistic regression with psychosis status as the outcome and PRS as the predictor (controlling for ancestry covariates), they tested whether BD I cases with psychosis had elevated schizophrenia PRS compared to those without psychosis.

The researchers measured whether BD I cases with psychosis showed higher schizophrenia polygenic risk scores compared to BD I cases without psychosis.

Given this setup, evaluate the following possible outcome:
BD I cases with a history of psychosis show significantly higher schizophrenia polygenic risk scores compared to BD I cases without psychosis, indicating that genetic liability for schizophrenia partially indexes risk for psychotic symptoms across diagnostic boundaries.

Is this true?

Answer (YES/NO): YES